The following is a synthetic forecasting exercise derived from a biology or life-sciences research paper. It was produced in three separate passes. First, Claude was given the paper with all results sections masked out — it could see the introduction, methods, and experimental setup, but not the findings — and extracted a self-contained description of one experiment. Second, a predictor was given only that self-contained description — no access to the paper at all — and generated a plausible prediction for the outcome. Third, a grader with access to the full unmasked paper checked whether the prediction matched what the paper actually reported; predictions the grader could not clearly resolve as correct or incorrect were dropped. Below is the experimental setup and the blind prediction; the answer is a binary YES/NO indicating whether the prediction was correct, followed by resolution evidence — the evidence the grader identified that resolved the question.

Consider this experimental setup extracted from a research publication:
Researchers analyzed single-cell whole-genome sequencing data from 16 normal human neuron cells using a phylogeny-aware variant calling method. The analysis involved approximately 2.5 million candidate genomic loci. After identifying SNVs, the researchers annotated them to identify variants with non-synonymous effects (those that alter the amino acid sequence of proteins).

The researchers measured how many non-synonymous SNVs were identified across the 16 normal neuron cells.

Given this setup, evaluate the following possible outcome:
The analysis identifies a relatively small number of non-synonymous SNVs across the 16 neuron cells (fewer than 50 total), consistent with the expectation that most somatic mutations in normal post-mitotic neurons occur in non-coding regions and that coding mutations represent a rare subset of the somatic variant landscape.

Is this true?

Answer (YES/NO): NO